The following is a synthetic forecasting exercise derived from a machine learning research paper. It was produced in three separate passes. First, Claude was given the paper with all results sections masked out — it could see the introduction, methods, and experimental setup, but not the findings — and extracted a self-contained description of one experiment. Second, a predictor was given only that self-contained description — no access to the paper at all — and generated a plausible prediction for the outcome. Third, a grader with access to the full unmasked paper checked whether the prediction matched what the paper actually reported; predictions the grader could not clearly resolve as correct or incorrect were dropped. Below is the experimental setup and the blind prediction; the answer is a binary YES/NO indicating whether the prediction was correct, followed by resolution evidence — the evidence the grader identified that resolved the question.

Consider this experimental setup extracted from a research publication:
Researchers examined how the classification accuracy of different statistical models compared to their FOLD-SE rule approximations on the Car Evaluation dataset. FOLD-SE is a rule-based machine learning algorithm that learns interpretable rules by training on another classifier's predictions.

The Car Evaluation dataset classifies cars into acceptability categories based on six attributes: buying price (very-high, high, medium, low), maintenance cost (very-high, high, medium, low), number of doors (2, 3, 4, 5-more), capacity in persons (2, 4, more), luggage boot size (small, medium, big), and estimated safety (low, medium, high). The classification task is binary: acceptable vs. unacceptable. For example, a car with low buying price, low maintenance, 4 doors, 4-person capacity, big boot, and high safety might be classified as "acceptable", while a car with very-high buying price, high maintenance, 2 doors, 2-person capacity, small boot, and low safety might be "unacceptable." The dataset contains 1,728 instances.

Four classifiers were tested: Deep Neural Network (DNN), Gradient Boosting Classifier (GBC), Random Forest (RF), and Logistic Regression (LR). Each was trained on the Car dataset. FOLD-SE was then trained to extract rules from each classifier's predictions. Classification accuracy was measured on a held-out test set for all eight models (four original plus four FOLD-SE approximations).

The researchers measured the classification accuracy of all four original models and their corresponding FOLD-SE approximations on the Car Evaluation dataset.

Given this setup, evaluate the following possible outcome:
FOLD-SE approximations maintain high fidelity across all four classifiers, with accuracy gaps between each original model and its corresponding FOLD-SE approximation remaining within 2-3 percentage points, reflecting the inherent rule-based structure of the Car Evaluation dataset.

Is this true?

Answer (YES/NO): YES